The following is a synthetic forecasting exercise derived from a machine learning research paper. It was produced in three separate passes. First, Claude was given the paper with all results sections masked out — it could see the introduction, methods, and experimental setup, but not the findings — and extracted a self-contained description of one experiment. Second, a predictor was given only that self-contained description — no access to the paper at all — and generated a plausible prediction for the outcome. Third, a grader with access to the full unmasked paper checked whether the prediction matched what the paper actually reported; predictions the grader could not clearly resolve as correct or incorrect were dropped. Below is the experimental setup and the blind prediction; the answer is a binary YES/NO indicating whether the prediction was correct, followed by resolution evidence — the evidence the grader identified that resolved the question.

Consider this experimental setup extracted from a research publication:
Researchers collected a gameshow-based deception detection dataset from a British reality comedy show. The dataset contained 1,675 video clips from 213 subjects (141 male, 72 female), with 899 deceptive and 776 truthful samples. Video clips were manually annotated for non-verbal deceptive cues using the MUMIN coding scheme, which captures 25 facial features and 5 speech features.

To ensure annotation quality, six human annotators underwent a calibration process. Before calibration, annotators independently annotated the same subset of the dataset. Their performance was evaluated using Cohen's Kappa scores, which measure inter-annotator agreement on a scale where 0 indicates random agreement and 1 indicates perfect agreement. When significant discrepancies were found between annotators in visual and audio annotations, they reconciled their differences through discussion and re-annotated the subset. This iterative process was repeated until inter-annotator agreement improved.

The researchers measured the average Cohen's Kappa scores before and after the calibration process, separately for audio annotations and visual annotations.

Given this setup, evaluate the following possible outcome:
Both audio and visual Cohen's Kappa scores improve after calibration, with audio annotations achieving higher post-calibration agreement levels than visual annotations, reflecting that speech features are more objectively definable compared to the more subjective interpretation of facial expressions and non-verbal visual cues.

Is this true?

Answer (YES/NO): YES